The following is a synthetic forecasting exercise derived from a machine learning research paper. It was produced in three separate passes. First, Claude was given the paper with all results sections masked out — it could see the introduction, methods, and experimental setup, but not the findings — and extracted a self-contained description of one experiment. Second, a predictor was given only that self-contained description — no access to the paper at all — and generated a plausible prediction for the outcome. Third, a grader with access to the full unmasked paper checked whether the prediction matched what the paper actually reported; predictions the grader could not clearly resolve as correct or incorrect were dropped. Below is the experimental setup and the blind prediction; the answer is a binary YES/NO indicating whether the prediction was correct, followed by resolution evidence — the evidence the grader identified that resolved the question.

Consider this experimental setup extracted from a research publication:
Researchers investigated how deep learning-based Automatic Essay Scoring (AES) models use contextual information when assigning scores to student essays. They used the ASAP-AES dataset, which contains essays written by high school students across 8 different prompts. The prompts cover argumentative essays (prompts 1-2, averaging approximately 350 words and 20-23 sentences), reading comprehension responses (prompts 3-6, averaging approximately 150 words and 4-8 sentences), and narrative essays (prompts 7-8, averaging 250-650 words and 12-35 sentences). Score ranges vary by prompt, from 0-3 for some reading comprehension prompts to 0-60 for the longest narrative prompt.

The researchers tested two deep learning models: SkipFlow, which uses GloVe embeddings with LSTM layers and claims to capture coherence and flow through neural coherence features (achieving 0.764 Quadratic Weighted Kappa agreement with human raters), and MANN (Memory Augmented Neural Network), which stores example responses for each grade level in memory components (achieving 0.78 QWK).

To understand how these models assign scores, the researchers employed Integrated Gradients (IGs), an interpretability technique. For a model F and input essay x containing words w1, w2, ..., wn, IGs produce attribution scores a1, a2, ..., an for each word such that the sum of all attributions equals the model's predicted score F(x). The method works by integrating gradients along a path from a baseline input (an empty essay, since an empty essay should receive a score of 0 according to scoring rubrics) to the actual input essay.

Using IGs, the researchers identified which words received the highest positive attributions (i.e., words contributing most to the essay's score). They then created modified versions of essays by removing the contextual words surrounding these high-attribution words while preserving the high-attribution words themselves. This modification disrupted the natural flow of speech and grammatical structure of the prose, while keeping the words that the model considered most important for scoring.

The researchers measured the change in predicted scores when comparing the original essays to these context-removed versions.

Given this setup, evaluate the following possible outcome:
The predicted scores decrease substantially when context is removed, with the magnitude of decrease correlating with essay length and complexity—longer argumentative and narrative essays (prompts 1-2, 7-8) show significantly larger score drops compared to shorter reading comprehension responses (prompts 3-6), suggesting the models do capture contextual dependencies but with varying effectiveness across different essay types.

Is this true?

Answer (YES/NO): NO